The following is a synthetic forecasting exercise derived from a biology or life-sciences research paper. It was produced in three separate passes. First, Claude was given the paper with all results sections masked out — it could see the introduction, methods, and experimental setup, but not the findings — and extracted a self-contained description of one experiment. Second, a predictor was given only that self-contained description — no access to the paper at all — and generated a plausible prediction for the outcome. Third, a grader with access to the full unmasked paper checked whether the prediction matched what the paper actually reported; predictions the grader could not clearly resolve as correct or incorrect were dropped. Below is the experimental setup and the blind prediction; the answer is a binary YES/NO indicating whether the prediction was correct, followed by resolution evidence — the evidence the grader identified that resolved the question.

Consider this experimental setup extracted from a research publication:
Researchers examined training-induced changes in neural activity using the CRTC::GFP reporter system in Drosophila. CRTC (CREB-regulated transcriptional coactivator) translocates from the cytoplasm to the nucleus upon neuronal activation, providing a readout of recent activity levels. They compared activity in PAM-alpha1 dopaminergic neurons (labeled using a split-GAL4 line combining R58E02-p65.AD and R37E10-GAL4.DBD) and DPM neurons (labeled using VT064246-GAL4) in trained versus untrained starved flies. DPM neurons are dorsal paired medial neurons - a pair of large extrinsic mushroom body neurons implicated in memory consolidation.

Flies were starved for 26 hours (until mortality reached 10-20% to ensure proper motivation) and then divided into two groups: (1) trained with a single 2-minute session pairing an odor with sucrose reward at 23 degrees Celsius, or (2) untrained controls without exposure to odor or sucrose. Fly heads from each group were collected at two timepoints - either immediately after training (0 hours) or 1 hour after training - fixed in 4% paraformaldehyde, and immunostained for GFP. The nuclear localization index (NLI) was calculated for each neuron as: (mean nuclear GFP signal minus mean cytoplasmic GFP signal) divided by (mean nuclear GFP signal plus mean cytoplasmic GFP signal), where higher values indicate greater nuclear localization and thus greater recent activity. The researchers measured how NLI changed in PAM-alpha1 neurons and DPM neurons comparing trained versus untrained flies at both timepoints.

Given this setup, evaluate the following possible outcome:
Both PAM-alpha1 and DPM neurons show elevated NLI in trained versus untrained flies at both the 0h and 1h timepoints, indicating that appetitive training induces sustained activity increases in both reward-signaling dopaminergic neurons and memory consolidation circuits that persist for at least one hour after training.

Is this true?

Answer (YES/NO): NO